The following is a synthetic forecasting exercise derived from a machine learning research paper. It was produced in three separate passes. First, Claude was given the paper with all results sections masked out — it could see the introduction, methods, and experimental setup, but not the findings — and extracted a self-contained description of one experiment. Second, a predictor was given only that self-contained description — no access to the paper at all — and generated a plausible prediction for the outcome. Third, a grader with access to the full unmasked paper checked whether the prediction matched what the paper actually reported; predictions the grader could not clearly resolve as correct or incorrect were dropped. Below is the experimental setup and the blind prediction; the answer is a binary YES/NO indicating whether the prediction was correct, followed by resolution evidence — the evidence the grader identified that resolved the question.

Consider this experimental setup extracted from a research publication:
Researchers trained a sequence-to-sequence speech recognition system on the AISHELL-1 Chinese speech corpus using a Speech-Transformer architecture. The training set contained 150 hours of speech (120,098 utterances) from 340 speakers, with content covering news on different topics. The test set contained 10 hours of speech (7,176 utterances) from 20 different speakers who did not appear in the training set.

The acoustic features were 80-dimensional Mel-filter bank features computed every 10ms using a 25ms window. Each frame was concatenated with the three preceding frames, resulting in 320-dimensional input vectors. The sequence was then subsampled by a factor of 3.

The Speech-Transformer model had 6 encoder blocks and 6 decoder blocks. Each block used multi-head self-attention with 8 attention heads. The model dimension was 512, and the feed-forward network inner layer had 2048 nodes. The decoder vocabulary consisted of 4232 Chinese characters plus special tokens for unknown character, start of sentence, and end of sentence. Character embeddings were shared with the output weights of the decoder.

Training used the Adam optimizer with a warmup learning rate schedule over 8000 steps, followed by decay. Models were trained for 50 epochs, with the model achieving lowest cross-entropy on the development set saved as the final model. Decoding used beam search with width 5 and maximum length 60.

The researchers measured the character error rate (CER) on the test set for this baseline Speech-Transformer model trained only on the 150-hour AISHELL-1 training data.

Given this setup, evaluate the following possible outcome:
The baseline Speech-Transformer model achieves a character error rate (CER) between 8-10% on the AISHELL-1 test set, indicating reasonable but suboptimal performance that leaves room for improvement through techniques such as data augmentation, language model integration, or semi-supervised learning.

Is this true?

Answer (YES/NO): NO